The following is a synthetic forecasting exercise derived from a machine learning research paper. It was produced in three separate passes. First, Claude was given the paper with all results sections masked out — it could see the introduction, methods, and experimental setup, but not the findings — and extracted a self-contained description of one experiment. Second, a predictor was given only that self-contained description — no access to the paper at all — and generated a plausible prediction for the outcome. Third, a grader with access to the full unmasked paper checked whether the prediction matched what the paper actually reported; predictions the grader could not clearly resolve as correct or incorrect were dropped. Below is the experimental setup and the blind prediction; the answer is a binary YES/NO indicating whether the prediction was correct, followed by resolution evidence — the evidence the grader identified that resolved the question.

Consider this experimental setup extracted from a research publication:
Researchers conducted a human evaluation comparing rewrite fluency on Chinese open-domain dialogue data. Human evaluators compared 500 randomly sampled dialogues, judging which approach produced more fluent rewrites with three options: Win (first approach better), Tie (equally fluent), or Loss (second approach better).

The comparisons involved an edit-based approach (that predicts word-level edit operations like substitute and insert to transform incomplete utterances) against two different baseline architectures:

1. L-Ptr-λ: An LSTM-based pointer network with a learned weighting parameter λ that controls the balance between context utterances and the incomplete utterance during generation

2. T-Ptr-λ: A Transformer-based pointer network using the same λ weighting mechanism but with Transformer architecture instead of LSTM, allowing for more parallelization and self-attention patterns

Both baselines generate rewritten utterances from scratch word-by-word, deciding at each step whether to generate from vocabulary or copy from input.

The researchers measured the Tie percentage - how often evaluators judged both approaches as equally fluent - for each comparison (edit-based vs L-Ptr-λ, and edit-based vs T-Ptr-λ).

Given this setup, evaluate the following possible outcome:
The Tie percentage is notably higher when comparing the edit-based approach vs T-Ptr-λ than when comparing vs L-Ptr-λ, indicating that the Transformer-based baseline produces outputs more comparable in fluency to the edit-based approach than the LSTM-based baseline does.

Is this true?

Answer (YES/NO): YES